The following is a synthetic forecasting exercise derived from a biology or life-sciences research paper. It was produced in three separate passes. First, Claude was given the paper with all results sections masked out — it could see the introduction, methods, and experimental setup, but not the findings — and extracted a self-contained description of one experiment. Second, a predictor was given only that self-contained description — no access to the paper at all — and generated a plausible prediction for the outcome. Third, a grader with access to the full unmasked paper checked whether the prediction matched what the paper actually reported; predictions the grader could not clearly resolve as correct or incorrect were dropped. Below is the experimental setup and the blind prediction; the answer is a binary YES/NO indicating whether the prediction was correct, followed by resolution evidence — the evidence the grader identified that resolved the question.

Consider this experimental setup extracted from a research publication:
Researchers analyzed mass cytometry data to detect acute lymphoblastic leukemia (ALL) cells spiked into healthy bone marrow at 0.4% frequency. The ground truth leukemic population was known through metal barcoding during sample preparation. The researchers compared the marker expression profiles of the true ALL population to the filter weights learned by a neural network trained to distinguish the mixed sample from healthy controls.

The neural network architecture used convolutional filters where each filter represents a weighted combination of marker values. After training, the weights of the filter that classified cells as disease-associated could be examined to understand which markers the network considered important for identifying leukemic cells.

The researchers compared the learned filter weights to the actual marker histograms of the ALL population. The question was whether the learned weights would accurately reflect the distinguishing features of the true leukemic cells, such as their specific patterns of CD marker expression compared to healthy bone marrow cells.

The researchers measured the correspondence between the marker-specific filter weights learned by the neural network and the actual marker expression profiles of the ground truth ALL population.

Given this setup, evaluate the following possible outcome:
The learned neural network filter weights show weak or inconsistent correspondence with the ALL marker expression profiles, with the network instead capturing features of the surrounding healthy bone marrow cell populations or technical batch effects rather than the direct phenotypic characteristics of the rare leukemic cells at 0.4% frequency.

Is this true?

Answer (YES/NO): NO